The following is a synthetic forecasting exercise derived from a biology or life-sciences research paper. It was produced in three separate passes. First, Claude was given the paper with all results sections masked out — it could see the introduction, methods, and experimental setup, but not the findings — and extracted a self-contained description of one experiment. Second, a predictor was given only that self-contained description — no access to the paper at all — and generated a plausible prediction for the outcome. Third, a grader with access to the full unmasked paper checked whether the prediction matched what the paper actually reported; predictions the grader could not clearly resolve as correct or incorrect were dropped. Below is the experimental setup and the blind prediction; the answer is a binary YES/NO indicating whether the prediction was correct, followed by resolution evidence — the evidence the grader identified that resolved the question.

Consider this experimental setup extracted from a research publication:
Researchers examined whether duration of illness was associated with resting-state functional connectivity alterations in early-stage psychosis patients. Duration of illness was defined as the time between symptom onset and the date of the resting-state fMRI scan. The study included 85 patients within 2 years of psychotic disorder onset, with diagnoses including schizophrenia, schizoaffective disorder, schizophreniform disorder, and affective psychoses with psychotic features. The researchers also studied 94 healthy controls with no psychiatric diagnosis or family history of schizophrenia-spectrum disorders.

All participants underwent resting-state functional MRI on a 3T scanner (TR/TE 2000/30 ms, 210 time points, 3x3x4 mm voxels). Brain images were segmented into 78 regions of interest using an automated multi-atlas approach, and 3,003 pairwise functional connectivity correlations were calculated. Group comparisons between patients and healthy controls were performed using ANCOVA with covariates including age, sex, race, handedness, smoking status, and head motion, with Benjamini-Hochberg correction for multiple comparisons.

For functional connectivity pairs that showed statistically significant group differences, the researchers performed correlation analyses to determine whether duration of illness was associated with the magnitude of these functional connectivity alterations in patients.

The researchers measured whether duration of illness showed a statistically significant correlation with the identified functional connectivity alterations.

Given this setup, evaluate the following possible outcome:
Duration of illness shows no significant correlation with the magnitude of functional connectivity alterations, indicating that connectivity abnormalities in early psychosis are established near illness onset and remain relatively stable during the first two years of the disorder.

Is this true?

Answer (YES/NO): YES